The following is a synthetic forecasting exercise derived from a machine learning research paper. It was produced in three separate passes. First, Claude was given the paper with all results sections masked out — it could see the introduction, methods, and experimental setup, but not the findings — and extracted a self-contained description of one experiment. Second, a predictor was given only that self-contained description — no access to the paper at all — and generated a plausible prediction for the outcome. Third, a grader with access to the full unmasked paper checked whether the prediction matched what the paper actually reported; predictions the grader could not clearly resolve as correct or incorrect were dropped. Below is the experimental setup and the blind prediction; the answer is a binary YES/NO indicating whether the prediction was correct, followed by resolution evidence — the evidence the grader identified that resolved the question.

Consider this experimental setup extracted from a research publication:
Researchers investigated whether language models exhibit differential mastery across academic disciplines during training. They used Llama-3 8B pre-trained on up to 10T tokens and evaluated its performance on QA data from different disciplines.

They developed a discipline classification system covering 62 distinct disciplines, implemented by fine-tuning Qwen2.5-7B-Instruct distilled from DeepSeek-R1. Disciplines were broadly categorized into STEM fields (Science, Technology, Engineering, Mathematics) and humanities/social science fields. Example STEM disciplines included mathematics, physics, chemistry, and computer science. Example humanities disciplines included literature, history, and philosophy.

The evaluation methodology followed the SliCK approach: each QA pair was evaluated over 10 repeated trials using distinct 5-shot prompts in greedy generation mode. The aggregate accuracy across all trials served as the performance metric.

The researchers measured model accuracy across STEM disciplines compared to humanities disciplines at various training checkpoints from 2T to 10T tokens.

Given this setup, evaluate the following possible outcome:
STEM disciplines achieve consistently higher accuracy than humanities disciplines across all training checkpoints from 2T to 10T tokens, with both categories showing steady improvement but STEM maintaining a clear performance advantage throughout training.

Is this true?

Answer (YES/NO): NO